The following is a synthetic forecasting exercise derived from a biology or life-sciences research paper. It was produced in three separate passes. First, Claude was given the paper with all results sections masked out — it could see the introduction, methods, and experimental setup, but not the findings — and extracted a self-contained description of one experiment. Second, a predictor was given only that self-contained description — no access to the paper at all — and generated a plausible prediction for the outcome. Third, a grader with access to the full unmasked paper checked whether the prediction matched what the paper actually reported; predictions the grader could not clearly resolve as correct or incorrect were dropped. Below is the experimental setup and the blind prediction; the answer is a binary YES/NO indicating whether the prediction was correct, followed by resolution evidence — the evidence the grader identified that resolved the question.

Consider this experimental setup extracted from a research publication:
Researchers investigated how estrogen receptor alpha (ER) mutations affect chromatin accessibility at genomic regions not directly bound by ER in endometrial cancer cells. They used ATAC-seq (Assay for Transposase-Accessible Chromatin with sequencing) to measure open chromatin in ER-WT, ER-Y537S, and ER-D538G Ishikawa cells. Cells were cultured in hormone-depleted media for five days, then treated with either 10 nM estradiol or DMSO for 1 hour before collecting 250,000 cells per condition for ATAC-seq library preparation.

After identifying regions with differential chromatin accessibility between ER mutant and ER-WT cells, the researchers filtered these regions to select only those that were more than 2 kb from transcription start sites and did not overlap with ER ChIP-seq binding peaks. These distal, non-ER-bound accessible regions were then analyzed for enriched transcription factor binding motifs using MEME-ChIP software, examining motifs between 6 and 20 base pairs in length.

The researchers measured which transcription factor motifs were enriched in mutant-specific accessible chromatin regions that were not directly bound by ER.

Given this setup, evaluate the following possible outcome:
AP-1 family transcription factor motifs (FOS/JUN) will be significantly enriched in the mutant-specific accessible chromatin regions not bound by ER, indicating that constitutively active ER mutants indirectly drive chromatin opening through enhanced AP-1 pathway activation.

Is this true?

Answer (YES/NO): YES